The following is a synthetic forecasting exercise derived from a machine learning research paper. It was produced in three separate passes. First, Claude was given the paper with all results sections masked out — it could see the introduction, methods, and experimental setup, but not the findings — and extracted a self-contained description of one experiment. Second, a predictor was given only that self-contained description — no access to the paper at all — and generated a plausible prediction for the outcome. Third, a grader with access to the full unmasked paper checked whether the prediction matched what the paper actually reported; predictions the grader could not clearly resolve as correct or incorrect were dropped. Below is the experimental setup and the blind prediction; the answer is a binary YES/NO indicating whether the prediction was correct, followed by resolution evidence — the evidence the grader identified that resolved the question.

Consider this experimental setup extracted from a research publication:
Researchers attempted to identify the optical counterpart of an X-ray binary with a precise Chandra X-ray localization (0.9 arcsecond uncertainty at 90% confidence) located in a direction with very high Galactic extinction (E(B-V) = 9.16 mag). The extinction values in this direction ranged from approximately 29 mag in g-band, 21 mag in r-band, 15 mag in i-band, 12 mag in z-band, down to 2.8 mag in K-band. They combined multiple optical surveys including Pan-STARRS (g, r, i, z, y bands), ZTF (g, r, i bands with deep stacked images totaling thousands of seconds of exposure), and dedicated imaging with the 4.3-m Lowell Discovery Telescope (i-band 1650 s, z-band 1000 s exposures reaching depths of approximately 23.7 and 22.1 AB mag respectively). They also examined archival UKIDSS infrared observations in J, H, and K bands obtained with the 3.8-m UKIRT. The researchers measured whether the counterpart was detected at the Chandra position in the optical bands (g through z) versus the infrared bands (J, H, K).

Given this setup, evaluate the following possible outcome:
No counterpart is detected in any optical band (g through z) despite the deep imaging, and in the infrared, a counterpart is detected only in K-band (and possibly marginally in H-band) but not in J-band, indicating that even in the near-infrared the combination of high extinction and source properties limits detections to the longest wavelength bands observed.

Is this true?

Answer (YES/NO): NO